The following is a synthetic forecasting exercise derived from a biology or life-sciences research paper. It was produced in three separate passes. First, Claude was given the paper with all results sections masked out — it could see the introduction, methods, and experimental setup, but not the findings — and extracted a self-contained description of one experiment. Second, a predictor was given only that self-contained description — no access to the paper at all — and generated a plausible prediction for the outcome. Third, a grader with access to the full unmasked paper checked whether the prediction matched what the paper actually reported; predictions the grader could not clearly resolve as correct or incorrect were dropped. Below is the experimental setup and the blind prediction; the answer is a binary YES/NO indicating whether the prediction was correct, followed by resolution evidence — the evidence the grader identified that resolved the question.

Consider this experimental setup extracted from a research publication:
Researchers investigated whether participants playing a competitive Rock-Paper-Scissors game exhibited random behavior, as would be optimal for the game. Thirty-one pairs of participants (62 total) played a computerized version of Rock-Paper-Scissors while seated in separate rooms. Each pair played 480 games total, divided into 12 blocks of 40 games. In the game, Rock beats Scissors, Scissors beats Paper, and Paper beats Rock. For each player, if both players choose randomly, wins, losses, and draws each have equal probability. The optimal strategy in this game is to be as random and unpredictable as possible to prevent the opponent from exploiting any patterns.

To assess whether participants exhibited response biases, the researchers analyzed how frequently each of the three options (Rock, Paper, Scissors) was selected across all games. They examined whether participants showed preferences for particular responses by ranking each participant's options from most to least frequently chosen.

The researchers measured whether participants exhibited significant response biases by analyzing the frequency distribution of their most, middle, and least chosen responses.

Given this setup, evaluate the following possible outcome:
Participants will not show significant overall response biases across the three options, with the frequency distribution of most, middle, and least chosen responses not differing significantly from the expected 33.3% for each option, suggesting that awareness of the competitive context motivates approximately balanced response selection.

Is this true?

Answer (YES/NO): NO